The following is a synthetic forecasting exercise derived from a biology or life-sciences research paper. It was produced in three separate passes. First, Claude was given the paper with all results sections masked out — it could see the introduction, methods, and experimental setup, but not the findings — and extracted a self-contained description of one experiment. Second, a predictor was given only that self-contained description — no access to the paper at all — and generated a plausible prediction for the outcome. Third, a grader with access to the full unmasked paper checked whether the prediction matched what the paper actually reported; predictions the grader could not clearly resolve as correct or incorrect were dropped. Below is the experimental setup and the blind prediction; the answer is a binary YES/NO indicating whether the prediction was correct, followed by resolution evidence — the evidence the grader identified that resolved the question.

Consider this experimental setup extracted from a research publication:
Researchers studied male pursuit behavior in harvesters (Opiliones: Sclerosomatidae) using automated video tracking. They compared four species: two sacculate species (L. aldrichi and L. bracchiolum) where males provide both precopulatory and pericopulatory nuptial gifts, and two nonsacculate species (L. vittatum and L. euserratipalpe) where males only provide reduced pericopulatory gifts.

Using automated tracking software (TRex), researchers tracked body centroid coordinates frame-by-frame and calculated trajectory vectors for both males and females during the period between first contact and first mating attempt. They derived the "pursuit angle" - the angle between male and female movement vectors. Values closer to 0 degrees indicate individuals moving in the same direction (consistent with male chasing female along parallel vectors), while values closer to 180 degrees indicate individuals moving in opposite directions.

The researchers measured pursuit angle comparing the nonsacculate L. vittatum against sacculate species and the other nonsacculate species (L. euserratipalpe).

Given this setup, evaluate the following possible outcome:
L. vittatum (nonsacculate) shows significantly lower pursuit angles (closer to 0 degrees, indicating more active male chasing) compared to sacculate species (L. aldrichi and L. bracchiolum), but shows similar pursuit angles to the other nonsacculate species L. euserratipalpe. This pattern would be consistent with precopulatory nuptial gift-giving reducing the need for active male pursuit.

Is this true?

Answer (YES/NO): NO